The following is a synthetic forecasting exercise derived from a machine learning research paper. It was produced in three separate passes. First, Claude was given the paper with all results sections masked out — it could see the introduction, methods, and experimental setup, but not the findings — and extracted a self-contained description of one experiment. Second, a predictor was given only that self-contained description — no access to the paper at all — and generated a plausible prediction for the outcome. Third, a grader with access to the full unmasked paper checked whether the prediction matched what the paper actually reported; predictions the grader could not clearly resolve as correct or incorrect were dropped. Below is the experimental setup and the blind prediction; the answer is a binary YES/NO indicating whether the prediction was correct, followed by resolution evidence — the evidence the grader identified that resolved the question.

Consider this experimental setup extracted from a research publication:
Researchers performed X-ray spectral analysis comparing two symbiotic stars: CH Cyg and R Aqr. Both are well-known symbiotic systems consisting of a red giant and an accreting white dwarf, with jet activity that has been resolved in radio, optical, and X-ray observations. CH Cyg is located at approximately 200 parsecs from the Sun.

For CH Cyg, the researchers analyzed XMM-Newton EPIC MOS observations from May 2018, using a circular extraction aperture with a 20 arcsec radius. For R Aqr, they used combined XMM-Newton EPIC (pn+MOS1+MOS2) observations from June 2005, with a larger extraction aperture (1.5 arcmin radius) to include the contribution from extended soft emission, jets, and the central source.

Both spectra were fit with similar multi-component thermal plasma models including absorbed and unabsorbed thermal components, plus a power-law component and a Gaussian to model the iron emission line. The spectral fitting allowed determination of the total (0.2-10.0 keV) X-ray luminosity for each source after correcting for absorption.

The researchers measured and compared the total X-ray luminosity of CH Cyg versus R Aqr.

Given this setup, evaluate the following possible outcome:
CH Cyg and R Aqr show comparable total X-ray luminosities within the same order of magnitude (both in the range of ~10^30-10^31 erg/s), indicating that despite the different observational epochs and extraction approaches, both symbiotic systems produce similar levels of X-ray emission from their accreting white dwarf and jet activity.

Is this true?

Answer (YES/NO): NO